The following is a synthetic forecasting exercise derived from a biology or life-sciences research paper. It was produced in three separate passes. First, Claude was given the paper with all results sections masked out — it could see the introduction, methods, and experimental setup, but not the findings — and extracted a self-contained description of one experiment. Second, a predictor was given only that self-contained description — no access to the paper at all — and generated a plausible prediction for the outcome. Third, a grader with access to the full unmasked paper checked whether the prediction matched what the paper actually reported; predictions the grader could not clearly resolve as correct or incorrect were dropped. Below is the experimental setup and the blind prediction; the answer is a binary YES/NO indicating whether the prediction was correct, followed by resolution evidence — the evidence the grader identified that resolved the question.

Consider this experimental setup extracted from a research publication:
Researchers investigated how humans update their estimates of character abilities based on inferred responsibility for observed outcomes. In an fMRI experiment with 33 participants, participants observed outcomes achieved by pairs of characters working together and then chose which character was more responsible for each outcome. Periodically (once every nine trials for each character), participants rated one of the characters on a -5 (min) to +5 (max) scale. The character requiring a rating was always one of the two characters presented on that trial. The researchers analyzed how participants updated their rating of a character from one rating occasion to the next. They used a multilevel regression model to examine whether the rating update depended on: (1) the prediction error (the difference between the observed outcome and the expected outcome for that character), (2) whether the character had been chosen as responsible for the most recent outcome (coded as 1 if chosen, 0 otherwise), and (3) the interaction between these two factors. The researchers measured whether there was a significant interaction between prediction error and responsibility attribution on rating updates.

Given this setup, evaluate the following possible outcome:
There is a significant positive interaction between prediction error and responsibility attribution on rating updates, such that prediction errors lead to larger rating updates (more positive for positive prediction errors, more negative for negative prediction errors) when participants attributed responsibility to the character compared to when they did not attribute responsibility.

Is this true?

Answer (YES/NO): YES